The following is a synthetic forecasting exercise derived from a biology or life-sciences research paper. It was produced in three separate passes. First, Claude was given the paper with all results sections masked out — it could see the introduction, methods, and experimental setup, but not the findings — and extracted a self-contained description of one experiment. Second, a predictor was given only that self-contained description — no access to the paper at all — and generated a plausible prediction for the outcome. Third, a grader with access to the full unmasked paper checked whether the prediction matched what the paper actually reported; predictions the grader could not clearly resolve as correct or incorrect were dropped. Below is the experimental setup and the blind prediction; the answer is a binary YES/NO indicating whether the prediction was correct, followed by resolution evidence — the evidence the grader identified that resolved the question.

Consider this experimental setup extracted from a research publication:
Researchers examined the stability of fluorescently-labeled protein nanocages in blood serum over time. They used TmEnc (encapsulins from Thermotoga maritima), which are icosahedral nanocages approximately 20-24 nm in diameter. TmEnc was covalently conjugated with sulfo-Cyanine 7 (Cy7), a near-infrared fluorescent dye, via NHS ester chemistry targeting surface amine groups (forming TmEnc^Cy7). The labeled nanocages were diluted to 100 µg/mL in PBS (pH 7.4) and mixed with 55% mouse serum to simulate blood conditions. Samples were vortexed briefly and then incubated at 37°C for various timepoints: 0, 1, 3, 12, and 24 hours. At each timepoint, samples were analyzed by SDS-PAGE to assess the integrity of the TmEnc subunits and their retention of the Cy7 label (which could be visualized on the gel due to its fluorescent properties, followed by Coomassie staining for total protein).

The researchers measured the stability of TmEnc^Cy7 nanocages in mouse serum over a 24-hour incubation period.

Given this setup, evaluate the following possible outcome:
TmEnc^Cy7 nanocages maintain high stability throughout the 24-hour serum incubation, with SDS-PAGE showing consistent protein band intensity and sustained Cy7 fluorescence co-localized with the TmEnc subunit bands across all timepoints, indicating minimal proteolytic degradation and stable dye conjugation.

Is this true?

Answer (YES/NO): YES